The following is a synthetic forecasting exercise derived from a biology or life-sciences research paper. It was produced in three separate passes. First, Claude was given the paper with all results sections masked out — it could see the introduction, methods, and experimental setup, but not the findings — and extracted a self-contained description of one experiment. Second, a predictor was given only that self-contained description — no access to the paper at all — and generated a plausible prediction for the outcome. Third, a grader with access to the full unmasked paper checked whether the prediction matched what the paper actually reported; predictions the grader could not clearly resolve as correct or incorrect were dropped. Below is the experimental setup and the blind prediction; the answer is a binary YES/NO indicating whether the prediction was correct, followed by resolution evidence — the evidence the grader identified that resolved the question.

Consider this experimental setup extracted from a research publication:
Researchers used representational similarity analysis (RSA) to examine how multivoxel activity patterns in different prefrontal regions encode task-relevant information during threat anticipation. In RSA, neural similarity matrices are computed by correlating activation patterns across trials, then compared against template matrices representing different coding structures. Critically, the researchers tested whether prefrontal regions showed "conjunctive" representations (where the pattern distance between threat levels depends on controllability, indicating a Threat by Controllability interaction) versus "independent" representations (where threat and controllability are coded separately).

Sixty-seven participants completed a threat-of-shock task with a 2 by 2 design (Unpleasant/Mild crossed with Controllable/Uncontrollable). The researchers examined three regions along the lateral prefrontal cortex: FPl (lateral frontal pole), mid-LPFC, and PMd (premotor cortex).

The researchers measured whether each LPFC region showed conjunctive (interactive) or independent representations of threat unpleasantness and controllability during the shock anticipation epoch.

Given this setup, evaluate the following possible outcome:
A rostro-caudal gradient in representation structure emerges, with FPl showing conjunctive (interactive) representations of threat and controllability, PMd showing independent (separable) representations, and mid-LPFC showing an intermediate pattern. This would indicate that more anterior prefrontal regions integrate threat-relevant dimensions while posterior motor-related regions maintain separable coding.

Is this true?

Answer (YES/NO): NO